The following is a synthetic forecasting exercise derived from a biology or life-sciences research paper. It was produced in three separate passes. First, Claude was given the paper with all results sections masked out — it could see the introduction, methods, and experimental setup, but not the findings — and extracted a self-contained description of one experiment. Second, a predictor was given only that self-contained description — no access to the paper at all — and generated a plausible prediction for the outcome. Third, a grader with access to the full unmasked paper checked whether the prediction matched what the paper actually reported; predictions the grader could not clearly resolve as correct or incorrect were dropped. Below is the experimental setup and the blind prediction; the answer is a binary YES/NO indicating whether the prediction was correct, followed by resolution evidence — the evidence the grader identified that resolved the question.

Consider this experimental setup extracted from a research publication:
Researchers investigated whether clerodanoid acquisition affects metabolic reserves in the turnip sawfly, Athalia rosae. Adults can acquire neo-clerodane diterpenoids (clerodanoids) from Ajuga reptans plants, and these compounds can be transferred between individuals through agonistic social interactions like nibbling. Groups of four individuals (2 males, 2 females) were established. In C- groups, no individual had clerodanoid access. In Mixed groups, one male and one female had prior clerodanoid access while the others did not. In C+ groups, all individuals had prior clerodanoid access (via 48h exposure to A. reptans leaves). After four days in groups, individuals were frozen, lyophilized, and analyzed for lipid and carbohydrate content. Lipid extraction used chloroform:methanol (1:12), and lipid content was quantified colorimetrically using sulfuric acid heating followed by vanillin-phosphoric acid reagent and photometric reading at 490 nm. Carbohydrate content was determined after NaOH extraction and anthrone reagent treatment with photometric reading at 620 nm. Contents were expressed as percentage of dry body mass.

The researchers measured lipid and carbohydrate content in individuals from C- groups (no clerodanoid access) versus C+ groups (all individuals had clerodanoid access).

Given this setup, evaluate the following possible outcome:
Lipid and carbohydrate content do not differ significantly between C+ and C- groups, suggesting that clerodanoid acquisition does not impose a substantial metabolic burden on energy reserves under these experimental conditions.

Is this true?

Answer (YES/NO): YES